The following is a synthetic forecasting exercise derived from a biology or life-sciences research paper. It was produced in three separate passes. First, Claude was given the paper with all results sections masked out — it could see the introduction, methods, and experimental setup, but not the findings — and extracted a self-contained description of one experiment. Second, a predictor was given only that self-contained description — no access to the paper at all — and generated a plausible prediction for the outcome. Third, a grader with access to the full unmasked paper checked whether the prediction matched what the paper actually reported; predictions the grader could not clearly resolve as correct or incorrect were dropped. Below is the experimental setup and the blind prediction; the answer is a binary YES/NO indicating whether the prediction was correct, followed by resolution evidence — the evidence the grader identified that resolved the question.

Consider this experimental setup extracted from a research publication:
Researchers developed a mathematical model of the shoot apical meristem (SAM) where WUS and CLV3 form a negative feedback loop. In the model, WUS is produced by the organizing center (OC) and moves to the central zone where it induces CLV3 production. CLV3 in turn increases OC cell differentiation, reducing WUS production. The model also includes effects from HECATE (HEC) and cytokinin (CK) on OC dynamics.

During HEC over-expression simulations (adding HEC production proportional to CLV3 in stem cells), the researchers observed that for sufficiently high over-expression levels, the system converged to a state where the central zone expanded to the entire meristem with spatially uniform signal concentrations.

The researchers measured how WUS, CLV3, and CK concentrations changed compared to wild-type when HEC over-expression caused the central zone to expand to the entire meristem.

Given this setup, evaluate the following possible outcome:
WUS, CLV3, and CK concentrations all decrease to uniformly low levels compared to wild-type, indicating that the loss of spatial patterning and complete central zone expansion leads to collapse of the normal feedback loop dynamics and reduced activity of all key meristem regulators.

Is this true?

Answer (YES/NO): NO